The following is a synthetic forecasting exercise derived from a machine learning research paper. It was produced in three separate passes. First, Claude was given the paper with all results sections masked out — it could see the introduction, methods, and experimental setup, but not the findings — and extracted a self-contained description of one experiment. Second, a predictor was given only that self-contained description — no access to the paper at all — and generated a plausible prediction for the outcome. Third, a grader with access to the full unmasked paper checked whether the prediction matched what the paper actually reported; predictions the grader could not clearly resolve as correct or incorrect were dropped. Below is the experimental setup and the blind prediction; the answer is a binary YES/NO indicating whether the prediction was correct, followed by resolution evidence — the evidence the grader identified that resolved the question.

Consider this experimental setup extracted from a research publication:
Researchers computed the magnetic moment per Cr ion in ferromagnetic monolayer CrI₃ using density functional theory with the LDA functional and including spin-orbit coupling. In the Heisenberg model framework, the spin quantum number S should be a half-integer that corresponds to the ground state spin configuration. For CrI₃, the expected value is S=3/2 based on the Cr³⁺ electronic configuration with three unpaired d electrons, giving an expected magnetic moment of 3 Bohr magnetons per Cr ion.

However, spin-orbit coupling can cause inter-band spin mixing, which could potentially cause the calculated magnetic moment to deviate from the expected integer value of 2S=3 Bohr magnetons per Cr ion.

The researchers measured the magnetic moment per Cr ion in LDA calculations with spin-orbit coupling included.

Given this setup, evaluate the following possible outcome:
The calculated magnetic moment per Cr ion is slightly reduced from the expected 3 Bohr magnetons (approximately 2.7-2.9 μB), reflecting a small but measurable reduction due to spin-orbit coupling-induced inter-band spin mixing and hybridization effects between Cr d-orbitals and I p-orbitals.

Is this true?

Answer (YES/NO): NO